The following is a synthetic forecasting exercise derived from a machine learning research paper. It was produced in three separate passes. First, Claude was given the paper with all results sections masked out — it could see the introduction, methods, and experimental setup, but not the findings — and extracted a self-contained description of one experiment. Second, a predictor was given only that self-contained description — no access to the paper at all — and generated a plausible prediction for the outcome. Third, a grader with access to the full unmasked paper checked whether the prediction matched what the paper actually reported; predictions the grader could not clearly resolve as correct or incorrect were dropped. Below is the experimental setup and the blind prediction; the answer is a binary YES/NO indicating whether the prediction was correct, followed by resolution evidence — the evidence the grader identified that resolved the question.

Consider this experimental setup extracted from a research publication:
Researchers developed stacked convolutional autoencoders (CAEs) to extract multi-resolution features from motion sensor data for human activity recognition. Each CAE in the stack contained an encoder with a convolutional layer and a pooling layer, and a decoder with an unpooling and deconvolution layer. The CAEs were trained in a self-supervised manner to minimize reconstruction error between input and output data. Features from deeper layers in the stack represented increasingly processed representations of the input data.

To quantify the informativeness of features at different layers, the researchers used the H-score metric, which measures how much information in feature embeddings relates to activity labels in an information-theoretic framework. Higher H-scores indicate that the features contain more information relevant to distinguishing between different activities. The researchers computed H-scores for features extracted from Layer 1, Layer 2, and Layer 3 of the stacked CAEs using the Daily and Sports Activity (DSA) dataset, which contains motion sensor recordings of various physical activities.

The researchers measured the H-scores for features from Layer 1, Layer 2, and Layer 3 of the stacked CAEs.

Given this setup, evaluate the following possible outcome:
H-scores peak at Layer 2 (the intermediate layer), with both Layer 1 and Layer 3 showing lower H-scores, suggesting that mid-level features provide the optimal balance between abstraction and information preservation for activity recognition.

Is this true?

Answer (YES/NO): NO